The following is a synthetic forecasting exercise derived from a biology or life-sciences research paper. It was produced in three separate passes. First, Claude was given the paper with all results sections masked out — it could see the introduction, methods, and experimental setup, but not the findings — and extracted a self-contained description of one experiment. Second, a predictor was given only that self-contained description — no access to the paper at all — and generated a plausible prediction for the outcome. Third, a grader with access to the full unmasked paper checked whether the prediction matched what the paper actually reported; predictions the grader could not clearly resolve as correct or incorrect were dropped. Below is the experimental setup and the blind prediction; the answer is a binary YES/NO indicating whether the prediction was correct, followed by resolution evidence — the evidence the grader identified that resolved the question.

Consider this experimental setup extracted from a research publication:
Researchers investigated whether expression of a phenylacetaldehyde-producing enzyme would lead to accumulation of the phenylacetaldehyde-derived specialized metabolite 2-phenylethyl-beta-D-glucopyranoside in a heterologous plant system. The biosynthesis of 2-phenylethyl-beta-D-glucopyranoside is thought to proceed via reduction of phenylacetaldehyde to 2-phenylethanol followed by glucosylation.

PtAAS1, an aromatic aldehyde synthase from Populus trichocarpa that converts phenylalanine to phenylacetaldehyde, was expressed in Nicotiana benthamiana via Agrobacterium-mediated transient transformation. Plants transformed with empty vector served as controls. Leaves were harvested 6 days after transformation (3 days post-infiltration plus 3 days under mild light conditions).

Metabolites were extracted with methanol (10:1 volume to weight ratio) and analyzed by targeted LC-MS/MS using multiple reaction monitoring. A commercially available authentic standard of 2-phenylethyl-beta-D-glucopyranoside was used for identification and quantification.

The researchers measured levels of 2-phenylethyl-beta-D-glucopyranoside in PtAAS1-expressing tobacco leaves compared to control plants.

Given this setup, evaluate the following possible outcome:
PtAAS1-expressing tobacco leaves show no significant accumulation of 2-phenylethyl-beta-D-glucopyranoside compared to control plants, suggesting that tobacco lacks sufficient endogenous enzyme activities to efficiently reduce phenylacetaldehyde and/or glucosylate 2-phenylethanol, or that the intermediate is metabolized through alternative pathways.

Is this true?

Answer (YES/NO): NO